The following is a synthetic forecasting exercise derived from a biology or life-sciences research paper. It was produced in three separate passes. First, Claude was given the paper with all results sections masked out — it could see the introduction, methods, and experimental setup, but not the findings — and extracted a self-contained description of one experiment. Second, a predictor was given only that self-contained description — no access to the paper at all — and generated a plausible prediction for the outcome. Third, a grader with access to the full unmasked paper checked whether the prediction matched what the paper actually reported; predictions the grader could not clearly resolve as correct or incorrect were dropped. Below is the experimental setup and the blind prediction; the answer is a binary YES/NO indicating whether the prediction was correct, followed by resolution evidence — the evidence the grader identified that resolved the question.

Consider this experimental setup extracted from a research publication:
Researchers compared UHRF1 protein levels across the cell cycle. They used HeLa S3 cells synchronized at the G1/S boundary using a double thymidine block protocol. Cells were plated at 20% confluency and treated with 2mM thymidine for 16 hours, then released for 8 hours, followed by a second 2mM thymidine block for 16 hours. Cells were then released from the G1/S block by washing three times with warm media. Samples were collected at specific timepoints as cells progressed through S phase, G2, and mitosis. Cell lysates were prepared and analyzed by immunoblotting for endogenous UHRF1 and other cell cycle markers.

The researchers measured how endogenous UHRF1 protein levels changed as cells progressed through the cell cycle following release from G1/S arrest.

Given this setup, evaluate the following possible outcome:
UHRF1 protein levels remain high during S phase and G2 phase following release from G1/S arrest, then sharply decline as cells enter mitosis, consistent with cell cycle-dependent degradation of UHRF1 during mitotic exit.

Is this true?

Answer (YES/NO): NO